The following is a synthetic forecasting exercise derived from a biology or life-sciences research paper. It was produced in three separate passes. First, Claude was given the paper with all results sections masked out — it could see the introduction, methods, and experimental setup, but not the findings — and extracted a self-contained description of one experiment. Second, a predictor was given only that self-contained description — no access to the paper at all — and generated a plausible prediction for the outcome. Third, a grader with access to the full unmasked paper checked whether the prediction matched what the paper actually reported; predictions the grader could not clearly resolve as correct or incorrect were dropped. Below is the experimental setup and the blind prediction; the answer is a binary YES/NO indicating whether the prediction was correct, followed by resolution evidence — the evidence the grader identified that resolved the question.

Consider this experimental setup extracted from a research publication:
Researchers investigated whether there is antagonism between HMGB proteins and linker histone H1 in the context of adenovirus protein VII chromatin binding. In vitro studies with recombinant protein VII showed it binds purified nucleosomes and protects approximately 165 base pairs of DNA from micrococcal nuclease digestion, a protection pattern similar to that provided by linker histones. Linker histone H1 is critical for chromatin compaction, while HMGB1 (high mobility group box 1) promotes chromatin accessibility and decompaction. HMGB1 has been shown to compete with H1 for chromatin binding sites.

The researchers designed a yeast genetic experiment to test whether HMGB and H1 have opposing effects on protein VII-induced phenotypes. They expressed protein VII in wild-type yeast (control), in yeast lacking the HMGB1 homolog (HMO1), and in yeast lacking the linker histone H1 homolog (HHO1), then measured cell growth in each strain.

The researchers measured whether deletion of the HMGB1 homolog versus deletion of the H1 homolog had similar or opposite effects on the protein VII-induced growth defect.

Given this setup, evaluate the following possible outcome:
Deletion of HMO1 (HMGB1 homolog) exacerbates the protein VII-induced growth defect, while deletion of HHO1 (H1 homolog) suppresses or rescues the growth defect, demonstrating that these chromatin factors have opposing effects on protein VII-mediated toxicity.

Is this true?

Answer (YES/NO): NO